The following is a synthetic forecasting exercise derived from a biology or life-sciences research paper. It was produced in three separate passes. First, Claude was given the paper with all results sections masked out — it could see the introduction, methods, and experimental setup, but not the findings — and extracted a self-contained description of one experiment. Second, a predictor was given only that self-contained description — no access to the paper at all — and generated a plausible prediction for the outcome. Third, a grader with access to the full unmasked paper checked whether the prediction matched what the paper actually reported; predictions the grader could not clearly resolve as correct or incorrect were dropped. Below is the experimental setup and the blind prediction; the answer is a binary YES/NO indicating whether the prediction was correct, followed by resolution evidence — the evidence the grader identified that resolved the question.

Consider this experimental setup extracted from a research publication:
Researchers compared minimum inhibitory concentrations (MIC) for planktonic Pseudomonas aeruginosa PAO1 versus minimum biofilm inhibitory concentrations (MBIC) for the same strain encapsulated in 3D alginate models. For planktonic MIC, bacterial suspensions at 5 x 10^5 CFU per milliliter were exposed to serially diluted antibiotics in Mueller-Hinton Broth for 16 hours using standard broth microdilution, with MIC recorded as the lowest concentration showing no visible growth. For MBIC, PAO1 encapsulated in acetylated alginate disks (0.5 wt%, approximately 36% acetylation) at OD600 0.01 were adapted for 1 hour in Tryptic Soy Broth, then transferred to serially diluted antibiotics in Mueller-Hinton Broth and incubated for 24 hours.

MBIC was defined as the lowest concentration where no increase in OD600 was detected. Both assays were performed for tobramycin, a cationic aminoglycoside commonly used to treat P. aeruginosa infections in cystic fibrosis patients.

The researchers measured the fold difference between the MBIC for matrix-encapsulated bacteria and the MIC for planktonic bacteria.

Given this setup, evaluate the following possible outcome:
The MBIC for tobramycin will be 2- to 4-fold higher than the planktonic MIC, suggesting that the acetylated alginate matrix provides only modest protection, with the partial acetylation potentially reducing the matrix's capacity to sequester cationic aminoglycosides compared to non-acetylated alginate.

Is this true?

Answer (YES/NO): NO